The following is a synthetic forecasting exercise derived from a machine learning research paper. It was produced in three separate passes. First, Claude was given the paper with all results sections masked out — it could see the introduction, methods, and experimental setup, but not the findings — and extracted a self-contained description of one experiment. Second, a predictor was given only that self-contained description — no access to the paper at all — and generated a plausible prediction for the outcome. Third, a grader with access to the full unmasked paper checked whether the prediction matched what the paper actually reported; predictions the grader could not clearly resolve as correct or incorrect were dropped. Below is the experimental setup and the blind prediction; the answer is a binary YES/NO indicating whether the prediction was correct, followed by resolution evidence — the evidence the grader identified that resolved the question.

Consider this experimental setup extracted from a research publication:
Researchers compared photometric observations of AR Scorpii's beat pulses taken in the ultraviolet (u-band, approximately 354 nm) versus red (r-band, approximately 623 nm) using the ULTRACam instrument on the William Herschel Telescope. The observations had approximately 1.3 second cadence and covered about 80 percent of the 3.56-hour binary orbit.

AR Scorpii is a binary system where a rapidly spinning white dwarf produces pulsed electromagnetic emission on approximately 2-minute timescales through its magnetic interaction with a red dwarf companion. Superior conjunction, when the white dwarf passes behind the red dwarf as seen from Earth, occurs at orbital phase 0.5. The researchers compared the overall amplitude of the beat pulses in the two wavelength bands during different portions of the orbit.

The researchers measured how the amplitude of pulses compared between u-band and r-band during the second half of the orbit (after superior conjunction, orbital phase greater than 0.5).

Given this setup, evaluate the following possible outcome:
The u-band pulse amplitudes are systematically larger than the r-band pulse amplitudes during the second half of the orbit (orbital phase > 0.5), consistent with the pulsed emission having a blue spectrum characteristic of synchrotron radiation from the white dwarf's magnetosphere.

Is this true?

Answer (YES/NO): YES